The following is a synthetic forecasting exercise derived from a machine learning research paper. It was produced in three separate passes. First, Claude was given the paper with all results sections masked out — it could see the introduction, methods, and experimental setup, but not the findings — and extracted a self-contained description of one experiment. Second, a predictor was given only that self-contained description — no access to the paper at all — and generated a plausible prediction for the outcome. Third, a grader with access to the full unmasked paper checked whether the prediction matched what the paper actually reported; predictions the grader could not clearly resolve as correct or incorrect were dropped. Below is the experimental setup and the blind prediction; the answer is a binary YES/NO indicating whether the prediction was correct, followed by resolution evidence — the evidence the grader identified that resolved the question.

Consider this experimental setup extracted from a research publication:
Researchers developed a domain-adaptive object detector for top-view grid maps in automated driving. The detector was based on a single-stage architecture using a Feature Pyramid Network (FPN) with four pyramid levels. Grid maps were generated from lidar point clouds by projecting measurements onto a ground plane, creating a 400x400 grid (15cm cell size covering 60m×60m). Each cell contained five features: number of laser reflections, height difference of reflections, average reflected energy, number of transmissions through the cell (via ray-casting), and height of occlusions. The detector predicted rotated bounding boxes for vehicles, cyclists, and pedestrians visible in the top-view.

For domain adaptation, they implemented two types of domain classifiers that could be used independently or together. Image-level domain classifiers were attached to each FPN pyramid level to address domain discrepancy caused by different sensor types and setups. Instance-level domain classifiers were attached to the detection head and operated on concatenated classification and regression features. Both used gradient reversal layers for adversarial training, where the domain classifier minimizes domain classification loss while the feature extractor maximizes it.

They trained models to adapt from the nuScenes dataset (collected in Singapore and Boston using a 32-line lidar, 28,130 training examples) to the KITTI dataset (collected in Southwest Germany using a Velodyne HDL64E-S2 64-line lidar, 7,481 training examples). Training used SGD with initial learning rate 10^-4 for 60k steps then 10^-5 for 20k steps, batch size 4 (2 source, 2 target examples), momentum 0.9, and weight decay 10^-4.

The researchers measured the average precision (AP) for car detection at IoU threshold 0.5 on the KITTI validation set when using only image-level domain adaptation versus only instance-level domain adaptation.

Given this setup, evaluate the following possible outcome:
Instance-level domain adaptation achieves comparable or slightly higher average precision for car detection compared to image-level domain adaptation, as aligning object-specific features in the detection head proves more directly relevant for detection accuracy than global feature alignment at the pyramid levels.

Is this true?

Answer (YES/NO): YES